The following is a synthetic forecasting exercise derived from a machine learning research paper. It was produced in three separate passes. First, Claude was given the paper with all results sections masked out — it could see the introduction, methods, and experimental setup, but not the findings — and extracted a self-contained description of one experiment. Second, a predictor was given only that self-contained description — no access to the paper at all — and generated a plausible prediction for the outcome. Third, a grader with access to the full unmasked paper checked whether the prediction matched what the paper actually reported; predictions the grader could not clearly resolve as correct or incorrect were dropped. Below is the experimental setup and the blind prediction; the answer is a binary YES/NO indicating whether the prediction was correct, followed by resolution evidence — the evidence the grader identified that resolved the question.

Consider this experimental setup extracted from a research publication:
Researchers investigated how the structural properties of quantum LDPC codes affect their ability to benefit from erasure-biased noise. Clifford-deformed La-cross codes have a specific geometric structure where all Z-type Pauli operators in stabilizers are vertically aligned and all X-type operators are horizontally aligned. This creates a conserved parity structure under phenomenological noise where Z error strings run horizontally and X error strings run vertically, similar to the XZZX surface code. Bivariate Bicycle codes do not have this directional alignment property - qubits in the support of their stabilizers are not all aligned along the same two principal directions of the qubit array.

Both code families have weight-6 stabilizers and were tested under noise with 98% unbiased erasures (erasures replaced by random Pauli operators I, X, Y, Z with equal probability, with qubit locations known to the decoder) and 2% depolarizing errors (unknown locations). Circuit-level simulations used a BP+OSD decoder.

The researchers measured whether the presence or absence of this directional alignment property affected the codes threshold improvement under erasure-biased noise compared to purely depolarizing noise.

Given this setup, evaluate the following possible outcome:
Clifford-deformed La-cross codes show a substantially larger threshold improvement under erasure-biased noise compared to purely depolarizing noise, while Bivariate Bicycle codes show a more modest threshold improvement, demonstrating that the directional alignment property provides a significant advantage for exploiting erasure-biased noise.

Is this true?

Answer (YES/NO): NO